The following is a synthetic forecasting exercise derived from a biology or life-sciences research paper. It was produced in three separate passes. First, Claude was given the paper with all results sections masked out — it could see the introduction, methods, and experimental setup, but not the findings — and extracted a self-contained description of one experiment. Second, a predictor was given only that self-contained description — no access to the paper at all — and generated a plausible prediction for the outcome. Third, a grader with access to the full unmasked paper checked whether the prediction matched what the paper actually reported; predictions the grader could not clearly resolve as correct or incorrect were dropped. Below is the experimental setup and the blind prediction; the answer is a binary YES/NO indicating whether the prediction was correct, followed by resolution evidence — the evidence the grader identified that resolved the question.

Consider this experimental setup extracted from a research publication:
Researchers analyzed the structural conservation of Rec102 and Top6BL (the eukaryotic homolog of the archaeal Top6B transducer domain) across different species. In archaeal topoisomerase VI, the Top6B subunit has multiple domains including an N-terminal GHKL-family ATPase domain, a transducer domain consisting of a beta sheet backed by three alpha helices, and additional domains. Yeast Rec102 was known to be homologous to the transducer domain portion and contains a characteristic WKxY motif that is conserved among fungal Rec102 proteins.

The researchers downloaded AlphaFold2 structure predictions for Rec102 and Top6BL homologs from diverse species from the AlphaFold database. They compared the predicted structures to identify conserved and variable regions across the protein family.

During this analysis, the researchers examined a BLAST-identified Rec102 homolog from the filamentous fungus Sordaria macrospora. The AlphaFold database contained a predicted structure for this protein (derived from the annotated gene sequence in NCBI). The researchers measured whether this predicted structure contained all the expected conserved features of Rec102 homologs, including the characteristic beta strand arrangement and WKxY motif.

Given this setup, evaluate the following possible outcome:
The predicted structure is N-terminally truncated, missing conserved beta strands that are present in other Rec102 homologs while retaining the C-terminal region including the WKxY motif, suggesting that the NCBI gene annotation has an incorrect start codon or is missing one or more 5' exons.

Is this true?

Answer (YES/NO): NO